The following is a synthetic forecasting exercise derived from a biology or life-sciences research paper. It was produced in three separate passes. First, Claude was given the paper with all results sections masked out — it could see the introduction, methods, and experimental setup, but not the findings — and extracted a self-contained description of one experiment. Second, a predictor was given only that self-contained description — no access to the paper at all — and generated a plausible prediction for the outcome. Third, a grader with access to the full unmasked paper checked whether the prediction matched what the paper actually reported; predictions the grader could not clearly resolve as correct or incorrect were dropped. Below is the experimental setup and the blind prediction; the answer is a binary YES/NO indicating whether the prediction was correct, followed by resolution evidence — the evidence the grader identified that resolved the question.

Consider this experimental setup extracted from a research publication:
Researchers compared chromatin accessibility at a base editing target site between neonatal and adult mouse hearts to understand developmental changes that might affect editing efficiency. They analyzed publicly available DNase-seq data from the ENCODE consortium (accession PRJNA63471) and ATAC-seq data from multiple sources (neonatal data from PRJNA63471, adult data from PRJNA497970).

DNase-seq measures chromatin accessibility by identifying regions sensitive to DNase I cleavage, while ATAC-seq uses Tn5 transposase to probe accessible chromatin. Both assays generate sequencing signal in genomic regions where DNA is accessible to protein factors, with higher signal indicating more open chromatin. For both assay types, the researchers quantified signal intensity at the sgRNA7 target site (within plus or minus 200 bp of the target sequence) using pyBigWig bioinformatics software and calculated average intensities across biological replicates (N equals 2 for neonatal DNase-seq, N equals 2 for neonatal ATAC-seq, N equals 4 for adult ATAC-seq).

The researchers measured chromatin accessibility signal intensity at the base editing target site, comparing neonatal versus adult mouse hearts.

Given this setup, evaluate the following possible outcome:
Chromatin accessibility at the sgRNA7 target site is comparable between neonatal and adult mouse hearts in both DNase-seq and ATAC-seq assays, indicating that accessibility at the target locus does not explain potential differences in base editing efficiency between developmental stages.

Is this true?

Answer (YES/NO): NO